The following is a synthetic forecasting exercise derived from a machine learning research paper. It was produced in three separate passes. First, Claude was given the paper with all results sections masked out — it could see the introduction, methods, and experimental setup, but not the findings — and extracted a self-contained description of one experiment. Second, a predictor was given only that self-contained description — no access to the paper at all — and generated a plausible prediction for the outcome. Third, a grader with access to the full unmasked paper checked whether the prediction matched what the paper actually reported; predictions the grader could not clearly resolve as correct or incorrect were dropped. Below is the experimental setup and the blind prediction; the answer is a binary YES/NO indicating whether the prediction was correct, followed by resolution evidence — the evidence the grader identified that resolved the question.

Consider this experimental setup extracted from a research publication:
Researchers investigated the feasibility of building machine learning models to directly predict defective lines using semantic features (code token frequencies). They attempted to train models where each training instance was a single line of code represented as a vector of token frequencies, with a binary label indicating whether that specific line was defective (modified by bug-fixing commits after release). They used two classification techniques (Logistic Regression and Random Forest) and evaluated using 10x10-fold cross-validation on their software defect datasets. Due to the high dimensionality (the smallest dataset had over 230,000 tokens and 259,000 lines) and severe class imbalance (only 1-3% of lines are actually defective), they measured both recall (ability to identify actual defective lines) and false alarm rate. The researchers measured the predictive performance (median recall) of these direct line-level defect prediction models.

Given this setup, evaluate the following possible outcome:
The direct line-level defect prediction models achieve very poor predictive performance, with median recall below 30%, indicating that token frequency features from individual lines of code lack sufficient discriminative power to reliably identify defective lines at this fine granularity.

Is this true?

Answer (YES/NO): YES